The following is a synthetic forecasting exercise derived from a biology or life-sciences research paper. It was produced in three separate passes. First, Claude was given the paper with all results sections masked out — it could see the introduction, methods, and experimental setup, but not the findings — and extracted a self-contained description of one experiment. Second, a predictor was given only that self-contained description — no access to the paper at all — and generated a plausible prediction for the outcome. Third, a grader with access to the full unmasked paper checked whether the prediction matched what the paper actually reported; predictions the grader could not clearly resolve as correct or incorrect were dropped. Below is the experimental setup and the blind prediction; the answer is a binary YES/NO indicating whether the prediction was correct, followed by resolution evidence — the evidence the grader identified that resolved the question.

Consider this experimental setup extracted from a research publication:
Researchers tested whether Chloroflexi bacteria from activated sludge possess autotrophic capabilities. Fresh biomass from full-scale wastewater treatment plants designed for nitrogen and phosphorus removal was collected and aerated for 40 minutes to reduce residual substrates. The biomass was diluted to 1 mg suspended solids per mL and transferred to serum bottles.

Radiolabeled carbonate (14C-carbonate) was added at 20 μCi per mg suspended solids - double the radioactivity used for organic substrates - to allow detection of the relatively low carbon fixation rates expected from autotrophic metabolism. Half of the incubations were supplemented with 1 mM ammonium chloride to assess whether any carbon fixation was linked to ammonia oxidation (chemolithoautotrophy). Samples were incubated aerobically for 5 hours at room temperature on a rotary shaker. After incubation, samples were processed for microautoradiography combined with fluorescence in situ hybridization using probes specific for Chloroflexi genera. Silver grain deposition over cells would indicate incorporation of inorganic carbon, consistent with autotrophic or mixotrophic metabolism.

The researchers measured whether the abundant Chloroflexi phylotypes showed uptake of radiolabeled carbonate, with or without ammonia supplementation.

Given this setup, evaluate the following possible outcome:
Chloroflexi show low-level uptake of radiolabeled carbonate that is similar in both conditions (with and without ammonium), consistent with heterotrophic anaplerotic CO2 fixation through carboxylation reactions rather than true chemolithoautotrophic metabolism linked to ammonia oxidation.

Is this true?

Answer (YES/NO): NO